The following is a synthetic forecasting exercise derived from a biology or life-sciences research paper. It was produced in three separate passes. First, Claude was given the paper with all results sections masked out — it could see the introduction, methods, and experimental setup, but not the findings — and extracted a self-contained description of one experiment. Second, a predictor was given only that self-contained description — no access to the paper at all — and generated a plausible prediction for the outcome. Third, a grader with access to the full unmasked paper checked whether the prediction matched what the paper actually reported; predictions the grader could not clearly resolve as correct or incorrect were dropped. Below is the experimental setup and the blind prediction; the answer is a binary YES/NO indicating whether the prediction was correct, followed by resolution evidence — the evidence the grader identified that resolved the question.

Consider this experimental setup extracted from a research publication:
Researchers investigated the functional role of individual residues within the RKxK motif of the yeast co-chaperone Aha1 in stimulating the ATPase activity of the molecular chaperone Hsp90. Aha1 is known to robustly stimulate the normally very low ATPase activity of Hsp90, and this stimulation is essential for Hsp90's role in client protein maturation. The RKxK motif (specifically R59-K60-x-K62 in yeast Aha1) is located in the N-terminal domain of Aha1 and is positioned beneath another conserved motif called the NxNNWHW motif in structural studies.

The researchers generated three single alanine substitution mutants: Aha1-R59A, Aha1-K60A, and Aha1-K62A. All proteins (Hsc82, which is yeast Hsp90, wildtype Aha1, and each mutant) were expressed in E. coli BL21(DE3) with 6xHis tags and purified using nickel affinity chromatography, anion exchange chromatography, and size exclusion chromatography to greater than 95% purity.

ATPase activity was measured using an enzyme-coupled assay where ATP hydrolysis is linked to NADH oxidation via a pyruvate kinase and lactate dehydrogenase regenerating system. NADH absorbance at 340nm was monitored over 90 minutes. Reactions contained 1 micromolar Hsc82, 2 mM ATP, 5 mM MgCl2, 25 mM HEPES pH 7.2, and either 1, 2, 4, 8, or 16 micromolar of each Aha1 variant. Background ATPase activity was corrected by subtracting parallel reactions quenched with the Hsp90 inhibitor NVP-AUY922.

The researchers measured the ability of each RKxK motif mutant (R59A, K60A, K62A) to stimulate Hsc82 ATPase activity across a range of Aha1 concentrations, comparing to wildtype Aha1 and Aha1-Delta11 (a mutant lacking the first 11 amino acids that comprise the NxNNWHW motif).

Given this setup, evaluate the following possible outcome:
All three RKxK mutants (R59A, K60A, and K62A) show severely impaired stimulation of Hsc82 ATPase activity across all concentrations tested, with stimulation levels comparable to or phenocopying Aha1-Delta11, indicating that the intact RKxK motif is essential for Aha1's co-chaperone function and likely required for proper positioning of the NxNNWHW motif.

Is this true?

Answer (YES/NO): NO